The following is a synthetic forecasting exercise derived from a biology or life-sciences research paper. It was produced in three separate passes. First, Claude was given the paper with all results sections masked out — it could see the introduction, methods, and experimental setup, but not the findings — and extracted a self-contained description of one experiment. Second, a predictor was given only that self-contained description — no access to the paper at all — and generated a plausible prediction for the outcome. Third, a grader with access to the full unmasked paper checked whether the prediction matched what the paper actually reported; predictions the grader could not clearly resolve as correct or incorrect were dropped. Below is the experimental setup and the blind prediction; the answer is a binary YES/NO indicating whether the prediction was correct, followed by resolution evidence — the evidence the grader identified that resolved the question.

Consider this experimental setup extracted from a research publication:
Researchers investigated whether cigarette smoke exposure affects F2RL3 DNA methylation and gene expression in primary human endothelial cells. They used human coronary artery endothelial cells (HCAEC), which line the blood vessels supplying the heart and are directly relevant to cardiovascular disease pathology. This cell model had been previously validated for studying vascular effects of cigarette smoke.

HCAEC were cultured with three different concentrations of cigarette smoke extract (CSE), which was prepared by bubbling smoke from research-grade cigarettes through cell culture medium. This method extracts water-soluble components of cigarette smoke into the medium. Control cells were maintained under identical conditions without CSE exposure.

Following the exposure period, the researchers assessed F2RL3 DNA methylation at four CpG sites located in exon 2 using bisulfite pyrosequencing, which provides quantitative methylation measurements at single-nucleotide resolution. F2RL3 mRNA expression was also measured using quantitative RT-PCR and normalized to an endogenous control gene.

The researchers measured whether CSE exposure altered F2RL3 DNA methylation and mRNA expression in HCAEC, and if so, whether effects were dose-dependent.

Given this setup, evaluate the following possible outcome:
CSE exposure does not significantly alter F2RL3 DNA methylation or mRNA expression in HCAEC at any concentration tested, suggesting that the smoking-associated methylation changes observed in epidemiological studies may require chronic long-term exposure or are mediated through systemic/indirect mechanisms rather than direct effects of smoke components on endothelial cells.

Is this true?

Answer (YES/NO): NO